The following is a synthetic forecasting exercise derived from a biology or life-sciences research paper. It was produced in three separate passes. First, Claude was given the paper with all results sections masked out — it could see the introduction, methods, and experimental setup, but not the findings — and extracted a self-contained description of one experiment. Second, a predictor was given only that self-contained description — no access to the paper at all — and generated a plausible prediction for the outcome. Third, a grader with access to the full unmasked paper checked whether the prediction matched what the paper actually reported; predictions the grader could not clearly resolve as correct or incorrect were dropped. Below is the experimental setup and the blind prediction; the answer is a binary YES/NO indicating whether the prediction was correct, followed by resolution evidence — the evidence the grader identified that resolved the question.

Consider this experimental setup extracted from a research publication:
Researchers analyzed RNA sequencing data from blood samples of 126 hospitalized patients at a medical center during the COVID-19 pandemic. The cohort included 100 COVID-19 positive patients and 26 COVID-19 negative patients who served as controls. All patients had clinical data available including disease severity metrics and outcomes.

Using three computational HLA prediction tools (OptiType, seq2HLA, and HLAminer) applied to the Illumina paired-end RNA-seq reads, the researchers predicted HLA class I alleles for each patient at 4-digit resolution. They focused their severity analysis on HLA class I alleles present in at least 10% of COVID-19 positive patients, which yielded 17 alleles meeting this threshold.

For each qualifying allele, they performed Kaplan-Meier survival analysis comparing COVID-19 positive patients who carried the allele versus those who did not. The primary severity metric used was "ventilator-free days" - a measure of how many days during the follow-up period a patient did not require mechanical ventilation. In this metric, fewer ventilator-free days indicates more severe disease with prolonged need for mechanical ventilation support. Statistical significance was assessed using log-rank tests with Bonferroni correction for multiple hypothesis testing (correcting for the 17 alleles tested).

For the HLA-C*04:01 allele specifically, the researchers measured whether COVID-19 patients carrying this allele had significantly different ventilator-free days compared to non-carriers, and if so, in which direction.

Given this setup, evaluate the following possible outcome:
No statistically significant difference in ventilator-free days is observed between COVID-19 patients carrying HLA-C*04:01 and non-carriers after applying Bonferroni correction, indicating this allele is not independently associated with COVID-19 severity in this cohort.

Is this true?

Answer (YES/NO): NO